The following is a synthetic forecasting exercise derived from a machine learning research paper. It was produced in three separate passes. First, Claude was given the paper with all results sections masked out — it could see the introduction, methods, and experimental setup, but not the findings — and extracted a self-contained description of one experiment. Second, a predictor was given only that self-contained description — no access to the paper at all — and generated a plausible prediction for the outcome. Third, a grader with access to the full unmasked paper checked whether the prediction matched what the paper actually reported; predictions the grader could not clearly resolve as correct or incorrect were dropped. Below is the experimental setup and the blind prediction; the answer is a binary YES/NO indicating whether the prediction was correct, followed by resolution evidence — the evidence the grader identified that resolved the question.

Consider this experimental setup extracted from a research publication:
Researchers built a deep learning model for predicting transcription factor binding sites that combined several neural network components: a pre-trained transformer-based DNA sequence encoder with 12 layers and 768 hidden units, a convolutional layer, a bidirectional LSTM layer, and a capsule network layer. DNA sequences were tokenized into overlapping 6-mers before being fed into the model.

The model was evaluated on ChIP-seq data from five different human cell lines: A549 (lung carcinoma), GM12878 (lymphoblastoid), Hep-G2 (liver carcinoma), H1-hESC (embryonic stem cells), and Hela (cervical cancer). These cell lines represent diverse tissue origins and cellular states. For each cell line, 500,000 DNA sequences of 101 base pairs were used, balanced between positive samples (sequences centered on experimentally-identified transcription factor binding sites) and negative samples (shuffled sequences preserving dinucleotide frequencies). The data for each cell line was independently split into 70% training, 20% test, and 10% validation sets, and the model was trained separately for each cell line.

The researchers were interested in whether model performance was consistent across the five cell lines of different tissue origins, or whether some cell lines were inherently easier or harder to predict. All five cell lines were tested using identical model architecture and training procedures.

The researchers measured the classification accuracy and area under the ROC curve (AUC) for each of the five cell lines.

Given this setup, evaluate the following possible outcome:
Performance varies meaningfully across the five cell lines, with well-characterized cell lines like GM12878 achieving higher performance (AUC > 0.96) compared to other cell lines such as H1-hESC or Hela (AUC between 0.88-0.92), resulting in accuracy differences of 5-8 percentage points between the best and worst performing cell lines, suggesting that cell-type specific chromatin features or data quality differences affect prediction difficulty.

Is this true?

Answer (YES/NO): NO